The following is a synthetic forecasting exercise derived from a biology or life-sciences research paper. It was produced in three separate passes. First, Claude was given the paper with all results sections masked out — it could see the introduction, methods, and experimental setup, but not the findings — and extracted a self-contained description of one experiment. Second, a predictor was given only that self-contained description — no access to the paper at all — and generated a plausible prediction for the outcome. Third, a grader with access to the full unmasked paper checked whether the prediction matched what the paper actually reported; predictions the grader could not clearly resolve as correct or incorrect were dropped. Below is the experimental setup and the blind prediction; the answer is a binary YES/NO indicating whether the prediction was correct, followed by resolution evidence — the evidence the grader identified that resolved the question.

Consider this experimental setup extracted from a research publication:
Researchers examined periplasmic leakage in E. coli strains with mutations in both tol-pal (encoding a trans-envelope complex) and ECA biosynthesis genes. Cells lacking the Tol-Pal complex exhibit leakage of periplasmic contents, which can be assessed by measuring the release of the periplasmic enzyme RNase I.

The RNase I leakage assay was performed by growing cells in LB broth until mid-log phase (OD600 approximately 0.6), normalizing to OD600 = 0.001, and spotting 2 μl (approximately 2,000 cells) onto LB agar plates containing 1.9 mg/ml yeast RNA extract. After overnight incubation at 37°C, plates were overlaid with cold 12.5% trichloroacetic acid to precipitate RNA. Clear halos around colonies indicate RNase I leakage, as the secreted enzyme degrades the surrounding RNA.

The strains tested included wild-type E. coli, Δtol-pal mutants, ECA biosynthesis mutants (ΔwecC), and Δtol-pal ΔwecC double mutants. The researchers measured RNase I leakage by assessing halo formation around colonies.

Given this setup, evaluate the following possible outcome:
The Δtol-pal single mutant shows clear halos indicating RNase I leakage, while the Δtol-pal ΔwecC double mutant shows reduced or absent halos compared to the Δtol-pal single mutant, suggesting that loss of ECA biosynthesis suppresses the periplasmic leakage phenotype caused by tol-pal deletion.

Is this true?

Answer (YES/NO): YES